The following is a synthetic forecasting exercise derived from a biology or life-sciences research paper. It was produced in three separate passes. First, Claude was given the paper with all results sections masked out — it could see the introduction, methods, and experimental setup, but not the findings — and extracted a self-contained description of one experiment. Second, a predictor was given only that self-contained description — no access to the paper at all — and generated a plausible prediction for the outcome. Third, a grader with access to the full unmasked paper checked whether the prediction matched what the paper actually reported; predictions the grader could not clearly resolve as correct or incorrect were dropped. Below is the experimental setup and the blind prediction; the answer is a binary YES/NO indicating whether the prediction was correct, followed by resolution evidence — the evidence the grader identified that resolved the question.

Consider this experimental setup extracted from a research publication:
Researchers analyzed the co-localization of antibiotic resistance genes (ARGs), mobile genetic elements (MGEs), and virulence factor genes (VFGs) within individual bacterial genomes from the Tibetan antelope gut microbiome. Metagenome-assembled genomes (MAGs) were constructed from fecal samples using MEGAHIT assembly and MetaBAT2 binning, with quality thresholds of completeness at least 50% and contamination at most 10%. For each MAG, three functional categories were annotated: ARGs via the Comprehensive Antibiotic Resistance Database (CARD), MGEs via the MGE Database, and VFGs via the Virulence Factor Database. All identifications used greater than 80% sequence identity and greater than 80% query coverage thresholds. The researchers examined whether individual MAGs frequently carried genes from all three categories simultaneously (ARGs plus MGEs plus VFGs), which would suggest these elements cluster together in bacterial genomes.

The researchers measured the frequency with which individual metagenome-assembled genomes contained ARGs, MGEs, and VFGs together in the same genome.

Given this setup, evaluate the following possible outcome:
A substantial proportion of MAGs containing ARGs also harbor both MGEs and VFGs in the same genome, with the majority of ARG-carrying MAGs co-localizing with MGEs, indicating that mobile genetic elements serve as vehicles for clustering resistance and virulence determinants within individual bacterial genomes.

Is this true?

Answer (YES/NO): NO